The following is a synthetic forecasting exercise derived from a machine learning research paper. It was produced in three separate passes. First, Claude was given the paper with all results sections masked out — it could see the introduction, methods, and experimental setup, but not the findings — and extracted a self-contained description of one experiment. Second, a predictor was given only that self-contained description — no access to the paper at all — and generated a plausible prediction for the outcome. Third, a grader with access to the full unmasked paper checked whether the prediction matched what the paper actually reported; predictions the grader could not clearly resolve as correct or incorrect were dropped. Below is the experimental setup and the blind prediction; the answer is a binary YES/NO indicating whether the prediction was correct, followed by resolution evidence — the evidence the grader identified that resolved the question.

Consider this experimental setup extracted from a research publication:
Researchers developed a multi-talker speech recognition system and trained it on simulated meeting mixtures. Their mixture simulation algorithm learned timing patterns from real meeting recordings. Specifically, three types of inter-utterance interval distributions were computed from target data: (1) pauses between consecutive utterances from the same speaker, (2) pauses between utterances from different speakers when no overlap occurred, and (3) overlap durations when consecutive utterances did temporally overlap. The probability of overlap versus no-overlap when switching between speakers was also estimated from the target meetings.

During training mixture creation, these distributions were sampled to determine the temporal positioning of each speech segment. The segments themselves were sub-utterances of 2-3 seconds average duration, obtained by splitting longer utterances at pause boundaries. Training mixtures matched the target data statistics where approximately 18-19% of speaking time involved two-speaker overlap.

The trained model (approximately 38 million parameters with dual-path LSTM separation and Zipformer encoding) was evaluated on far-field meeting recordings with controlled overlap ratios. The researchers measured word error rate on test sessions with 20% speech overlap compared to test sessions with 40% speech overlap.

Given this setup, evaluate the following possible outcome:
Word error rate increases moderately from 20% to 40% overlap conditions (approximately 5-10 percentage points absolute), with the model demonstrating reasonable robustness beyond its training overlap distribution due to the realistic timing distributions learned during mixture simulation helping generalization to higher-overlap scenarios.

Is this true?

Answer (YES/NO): YES